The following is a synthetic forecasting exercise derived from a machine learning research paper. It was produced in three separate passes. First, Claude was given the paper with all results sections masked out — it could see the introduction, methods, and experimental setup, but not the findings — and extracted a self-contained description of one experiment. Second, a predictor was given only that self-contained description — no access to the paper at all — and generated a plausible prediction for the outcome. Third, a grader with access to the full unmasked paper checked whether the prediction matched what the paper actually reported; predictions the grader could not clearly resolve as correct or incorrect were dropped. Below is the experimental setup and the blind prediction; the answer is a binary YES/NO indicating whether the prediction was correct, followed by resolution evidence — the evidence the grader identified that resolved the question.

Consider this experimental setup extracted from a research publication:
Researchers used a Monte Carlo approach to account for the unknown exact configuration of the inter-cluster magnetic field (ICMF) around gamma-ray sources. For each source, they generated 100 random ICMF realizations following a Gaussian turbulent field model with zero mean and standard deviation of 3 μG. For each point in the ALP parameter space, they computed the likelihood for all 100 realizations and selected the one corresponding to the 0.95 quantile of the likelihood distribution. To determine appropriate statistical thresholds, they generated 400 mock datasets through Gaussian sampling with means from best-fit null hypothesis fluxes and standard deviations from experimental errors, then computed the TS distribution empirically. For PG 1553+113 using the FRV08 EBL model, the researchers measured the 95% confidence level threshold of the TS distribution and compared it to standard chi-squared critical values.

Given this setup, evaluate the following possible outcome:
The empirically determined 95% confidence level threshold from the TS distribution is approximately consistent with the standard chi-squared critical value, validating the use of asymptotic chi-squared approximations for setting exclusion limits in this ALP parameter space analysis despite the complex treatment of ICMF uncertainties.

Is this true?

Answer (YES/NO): NO